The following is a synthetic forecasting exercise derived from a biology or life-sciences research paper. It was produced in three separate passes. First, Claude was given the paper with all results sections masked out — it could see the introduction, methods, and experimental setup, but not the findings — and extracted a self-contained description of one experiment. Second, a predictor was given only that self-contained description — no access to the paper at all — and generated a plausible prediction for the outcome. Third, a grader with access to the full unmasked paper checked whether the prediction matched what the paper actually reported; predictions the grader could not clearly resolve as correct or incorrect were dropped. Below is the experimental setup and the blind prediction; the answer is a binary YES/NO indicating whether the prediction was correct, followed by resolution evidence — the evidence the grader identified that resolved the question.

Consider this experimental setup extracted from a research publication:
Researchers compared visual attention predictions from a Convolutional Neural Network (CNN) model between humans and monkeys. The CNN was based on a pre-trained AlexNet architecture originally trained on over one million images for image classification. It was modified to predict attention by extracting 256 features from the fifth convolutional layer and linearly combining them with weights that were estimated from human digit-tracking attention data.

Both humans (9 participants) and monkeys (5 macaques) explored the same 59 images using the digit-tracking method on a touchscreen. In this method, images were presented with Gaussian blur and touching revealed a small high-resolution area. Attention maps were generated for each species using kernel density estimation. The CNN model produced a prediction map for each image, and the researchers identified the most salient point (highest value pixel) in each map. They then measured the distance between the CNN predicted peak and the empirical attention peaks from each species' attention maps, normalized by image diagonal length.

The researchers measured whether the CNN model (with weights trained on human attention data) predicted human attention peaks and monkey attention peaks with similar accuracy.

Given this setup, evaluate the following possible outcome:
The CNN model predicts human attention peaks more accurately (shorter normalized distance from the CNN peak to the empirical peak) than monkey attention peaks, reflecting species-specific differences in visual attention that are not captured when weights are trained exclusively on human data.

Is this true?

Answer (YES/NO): NO